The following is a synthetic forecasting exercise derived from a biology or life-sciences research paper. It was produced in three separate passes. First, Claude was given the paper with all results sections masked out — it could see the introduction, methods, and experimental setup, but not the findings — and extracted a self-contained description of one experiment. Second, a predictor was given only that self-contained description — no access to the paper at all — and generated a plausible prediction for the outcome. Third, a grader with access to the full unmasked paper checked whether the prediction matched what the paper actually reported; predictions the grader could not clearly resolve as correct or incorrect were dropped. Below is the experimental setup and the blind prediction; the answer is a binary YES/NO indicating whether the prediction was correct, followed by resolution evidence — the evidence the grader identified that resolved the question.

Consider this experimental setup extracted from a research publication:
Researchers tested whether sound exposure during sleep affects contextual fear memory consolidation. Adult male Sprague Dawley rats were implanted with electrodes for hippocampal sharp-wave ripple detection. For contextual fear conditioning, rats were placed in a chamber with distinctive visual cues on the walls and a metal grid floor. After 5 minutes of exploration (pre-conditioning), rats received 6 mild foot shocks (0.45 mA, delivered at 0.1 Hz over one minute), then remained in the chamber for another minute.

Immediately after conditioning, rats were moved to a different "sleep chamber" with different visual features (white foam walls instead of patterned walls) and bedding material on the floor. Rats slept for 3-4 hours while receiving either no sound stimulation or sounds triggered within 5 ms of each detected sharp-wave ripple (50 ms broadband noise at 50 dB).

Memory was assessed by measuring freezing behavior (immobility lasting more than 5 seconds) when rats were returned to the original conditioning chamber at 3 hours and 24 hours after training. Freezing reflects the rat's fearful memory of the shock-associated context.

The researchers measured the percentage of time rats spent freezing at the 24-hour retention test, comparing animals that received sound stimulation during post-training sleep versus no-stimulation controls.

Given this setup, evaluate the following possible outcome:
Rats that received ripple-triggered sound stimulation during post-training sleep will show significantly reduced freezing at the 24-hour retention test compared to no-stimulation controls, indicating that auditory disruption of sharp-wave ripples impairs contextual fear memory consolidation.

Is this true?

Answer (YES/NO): NO